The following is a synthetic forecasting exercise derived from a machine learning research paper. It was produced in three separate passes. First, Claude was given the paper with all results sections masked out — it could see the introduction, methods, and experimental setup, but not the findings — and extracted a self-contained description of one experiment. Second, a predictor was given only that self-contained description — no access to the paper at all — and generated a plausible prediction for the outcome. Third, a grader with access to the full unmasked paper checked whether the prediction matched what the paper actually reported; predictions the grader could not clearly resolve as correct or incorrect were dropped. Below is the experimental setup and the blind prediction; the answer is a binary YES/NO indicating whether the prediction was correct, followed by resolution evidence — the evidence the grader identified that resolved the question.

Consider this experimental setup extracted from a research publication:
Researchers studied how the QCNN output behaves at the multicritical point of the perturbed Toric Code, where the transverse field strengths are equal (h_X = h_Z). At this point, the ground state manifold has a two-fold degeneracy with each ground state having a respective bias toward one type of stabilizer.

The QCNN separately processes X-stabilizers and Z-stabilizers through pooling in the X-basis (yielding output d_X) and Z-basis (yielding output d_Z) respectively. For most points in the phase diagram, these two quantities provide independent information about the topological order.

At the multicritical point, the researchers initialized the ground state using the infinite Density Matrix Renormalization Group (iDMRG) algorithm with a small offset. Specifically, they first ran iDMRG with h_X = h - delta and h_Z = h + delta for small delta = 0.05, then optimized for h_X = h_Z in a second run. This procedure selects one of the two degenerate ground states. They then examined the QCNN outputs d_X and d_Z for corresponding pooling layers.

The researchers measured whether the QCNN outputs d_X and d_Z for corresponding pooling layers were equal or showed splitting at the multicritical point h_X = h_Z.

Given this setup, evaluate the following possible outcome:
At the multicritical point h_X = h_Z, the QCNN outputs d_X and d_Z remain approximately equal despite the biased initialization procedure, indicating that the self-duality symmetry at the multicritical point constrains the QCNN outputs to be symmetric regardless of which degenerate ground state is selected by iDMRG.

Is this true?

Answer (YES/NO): NO